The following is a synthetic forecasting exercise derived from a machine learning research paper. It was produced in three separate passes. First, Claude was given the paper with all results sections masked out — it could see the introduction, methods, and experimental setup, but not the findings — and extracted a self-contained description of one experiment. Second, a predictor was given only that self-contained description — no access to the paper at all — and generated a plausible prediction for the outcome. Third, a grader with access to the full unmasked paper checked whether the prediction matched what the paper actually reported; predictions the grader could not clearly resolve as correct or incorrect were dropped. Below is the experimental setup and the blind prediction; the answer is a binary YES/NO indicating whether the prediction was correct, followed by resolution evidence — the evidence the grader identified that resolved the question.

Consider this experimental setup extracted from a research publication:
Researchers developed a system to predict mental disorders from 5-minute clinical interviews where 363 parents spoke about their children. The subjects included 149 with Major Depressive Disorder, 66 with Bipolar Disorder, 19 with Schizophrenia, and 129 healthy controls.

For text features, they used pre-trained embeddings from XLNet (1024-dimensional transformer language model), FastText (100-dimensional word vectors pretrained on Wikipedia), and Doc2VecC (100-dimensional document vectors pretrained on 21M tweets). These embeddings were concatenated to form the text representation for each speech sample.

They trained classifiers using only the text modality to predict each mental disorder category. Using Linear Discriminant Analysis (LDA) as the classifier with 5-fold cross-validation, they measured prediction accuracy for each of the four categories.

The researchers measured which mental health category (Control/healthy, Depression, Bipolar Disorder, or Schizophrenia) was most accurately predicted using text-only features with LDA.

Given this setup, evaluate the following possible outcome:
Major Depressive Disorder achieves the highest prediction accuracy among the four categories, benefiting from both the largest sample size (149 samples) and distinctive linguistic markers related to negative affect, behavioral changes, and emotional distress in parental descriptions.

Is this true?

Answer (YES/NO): NO